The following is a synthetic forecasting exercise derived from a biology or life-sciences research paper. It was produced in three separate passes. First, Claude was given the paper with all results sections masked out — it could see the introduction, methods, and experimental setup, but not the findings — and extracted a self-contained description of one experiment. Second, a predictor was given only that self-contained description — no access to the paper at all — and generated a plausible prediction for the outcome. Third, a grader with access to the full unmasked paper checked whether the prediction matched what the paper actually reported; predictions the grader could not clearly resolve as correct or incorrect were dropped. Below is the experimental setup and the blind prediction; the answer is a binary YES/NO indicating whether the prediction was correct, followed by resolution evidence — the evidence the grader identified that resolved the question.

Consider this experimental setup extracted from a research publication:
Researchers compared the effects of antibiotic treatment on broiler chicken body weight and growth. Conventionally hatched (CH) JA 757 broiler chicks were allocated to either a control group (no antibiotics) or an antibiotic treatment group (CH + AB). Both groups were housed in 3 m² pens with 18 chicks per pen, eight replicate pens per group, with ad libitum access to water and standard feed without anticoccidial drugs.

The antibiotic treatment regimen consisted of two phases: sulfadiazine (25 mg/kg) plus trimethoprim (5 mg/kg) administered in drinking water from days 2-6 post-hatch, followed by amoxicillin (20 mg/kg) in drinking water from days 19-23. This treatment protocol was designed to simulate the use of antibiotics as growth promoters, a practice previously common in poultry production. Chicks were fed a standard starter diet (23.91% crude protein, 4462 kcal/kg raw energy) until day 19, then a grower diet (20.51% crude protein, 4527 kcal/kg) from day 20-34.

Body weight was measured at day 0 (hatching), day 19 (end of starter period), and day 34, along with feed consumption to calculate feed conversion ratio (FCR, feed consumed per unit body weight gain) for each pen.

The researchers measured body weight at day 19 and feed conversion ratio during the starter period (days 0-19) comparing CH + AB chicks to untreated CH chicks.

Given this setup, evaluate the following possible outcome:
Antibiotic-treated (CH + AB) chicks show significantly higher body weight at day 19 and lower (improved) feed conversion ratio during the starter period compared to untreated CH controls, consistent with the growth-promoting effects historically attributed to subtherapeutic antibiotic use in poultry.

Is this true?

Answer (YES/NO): NO